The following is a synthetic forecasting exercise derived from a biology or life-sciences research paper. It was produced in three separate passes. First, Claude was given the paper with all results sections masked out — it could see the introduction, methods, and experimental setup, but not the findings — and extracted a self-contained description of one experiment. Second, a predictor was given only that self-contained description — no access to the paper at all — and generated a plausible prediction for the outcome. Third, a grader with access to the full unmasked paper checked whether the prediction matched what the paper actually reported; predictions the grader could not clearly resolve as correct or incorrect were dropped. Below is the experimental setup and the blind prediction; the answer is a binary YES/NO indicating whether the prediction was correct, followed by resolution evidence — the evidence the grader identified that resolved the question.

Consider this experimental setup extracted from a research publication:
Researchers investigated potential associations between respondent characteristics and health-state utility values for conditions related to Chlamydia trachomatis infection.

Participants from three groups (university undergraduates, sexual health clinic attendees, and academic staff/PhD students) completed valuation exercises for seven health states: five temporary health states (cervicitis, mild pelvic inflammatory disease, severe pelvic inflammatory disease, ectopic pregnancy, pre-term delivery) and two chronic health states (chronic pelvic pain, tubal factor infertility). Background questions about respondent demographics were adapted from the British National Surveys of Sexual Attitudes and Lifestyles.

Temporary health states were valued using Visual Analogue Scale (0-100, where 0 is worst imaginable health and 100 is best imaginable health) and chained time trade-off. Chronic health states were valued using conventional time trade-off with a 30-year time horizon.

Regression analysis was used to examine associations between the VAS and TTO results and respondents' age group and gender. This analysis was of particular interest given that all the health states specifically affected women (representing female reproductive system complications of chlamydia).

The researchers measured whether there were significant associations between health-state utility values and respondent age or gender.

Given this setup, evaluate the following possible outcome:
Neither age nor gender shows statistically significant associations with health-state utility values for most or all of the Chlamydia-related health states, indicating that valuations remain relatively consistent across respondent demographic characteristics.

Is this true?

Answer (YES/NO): YES